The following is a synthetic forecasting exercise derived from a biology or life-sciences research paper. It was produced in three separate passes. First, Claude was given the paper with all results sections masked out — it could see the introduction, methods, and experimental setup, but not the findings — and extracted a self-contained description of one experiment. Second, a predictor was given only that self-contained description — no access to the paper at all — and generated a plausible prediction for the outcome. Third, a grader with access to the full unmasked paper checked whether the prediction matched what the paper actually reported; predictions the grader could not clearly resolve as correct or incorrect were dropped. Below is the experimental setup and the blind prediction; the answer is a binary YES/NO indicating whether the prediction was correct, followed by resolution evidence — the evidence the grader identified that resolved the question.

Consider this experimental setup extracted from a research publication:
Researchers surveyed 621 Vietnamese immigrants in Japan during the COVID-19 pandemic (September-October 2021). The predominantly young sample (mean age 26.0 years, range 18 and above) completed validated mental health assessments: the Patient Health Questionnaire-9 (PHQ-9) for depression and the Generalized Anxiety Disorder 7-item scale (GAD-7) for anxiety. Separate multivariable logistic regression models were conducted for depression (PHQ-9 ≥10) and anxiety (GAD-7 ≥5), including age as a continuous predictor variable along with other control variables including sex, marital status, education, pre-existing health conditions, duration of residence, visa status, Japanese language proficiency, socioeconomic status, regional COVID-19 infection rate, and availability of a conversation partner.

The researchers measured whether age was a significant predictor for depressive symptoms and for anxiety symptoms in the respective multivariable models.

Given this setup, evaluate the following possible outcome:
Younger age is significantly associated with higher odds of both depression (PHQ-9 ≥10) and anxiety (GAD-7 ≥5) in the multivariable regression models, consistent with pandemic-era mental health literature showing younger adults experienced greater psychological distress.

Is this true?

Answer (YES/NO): NO